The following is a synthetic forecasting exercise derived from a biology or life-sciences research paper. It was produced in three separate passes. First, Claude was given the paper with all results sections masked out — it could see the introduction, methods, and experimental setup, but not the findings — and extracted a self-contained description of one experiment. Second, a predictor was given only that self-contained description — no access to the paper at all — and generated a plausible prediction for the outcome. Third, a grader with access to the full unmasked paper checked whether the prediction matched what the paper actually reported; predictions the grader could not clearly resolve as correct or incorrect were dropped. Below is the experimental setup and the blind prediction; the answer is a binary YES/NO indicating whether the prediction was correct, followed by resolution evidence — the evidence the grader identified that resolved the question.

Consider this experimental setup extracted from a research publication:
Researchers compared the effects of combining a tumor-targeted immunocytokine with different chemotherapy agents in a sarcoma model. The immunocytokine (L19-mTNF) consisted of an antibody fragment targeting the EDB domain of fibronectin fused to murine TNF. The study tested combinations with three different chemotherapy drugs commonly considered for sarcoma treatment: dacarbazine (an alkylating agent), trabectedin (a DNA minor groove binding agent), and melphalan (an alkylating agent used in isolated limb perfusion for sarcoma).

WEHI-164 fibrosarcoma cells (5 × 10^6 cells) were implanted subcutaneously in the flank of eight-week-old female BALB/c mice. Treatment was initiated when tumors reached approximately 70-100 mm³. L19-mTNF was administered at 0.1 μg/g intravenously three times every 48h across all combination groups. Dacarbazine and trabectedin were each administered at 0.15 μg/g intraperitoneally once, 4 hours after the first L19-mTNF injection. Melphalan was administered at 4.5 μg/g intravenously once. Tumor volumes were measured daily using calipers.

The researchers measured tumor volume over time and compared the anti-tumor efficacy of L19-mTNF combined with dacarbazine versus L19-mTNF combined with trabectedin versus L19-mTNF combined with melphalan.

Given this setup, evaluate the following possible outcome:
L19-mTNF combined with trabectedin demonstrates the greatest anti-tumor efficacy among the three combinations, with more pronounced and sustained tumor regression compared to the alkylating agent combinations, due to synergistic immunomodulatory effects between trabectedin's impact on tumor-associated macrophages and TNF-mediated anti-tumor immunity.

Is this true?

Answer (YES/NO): NO